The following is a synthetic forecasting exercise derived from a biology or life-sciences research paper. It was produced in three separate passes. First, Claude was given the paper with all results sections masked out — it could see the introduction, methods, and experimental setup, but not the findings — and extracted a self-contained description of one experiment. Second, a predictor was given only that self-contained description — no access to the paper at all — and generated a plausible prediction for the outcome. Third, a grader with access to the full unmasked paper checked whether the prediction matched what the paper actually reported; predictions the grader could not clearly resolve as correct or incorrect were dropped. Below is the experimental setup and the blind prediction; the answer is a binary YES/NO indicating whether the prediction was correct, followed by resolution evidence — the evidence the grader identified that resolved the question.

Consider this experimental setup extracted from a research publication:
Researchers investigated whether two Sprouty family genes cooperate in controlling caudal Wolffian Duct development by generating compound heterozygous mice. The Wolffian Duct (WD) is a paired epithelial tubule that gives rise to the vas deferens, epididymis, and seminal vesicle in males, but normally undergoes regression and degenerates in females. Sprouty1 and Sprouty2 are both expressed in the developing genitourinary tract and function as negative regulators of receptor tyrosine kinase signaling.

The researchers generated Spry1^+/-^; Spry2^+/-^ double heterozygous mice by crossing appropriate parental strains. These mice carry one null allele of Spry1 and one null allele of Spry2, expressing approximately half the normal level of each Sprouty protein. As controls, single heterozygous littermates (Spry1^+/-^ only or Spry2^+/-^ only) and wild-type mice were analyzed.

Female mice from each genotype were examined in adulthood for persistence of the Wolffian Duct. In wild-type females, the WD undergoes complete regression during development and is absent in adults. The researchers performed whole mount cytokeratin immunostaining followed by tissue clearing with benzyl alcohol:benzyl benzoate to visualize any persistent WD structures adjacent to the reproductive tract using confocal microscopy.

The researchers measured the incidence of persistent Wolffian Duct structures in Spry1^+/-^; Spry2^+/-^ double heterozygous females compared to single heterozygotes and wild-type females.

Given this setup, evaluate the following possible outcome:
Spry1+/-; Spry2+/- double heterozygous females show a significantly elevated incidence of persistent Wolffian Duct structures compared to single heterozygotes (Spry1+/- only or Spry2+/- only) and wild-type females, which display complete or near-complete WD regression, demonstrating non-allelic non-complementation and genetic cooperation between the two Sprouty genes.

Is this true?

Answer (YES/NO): YES